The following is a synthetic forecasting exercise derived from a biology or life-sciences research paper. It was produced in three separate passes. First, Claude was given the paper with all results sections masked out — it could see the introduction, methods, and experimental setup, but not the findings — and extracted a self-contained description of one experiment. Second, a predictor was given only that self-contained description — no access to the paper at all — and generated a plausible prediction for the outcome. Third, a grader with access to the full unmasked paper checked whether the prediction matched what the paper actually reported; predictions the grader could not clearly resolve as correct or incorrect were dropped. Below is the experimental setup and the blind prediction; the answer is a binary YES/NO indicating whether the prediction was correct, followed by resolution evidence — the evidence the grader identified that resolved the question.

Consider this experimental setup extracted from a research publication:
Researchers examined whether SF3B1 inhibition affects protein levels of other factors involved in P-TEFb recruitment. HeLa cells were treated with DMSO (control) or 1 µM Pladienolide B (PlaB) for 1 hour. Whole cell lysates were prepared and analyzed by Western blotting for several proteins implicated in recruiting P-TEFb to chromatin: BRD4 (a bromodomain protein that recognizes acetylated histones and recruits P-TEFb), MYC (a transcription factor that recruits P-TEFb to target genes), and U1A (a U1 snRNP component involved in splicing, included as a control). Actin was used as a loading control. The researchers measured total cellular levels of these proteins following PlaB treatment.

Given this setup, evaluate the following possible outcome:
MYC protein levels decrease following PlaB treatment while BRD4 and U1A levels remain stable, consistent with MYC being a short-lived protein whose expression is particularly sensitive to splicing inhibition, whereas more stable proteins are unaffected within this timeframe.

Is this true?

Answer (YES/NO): NO